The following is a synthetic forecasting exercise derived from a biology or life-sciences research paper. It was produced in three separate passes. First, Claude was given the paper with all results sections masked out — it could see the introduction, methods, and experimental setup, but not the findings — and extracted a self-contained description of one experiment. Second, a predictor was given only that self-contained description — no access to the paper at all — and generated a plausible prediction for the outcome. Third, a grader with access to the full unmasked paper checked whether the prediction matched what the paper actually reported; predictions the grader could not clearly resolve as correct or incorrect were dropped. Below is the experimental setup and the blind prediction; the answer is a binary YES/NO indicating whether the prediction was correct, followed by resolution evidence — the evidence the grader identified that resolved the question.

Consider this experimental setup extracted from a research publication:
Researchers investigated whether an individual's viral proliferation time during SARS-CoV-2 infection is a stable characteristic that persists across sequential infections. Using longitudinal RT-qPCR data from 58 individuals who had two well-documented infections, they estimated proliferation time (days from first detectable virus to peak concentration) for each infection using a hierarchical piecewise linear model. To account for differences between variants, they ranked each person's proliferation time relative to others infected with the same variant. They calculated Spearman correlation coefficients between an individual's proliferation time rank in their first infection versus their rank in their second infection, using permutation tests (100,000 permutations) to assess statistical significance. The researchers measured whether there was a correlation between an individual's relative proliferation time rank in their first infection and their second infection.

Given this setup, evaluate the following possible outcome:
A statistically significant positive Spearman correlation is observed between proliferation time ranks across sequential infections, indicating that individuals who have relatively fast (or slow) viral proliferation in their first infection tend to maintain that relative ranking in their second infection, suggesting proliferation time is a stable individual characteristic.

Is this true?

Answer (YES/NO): YES